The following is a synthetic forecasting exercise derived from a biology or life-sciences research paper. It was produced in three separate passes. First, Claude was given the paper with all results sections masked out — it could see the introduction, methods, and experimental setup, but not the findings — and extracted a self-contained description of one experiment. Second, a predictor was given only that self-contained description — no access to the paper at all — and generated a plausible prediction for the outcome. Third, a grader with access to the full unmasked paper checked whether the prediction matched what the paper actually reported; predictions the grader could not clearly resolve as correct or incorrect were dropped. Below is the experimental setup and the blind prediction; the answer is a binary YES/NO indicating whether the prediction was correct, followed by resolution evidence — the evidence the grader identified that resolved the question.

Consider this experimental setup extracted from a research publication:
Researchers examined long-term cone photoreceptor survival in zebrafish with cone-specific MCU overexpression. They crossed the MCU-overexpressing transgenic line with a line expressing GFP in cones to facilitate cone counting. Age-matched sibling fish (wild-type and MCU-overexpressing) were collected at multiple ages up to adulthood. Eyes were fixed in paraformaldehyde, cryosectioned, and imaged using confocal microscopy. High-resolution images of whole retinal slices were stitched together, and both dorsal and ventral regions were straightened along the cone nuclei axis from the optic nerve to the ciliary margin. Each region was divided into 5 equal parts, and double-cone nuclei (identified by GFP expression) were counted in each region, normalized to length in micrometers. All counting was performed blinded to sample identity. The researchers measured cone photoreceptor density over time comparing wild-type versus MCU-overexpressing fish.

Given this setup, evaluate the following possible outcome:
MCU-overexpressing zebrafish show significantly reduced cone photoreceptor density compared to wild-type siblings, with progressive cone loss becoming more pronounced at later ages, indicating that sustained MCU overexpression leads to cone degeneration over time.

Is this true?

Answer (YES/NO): NO